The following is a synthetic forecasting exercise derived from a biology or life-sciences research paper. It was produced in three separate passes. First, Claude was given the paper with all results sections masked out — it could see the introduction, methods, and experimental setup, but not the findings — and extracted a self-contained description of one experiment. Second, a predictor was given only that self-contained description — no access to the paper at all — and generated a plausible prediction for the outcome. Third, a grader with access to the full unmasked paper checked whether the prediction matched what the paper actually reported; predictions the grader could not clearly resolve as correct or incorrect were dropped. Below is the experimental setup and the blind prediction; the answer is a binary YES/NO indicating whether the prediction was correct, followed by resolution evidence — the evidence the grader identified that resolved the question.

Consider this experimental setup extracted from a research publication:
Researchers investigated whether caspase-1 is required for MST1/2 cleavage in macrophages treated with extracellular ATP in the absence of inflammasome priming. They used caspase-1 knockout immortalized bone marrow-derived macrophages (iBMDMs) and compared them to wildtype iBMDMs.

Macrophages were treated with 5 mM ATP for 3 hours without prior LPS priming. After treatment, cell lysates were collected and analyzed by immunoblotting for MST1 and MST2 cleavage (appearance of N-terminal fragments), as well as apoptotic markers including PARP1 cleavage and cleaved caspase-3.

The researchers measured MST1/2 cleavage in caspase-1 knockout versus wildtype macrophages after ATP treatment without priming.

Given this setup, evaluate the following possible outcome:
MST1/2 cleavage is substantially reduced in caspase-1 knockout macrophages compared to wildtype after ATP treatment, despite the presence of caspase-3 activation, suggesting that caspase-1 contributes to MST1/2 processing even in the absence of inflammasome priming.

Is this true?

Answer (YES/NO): NO